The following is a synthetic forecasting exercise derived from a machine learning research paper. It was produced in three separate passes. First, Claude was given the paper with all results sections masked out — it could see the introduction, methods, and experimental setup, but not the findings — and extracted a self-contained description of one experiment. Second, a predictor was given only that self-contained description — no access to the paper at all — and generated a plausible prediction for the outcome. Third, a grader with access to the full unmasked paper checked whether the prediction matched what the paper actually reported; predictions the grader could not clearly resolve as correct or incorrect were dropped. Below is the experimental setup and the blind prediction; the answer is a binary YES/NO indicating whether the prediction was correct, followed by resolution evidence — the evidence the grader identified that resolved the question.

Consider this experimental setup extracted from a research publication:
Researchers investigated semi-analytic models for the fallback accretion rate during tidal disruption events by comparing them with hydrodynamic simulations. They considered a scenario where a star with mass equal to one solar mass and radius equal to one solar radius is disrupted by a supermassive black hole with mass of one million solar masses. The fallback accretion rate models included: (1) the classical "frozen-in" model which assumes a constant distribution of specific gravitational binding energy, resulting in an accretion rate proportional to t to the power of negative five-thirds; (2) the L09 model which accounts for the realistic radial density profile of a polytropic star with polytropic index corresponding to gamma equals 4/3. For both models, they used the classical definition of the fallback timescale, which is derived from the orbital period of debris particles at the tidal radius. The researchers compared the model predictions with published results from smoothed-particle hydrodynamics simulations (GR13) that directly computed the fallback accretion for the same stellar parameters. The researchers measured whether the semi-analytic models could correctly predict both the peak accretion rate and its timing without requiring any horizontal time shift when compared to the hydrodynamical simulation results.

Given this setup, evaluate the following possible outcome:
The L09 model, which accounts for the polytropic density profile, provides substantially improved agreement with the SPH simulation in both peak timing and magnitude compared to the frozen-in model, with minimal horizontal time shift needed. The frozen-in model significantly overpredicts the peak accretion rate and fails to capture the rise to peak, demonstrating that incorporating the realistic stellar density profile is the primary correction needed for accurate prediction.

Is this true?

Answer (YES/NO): NO